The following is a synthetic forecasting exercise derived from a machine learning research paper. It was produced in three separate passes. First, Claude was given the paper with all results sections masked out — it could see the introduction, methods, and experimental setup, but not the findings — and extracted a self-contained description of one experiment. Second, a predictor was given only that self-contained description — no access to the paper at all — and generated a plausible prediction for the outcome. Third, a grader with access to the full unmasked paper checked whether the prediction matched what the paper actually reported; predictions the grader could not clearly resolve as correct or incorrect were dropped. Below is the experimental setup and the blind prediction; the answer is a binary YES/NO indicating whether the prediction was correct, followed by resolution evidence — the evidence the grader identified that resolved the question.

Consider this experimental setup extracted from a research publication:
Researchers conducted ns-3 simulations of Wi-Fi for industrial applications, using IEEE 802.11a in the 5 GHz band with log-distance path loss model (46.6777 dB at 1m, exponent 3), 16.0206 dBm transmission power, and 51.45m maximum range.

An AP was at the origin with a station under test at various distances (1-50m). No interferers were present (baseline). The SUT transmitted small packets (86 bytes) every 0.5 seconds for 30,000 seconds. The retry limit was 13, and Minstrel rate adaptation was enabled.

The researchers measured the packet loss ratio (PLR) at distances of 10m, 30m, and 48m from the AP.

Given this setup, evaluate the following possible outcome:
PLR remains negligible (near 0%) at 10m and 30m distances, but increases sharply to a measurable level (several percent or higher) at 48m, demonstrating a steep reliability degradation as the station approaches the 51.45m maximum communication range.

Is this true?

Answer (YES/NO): NO